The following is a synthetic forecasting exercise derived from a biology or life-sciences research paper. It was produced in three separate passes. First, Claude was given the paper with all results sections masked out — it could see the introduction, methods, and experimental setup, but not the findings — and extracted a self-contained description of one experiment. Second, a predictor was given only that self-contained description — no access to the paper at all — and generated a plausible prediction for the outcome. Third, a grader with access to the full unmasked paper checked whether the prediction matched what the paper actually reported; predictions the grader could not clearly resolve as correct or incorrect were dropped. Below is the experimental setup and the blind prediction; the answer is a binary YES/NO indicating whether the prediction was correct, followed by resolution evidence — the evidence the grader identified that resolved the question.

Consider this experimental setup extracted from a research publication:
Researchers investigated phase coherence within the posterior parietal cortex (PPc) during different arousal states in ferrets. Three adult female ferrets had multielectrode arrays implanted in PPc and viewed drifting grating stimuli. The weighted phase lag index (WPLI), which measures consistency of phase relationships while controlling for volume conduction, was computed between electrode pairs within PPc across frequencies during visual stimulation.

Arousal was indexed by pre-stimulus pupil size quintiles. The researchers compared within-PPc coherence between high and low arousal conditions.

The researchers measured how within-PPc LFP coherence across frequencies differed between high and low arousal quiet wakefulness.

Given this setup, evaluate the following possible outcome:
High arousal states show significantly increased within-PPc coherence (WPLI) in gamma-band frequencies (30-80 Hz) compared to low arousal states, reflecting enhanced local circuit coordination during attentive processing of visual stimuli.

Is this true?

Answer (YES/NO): NO